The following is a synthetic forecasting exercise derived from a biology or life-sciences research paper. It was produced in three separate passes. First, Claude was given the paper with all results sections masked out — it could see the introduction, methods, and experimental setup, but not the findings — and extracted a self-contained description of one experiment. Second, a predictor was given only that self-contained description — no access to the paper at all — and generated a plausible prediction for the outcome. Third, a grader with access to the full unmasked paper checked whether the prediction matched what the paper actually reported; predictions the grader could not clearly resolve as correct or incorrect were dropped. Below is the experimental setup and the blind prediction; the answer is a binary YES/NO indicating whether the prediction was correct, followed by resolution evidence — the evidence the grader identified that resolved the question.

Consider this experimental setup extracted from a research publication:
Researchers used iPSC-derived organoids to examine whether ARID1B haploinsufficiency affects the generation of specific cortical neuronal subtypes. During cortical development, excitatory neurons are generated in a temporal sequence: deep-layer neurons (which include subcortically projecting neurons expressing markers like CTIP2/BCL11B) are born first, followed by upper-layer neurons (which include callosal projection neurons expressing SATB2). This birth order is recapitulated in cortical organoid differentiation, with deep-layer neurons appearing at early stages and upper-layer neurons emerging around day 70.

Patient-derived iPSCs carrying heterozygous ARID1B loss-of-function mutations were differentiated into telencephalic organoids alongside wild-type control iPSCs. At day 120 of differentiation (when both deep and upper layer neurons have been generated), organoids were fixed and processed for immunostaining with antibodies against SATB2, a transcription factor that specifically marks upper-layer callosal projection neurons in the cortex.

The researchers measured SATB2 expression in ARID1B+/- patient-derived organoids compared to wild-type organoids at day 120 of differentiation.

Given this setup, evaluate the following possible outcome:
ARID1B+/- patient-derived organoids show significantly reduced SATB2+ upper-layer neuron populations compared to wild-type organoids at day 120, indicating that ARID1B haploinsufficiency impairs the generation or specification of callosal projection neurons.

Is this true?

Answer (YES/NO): NO